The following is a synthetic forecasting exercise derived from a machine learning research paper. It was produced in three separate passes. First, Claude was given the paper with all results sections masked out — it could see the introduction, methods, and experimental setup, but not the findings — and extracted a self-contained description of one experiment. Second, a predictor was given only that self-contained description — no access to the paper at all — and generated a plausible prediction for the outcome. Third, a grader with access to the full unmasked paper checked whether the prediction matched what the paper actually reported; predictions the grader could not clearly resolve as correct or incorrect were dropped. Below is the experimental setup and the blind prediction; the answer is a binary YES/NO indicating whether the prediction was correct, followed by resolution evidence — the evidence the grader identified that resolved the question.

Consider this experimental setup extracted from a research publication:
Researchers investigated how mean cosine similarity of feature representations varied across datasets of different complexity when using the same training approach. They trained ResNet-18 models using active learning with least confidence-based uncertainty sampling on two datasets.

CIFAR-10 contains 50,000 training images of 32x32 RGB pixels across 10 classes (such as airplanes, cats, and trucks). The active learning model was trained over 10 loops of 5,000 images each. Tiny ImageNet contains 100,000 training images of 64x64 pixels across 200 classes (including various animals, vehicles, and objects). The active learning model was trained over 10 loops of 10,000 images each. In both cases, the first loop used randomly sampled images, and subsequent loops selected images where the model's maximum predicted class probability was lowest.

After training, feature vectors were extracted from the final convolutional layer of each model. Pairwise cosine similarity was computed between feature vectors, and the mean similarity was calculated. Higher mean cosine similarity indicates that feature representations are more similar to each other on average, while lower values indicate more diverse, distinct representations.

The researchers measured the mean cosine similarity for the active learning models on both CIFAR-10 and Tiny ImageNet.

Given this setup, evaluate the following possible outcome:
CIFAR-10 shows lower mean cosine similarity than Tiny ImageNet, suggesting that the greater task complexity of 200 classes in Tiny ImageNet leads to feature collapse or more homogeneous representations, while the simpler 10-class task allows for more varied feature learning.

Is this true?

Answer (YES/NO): NO